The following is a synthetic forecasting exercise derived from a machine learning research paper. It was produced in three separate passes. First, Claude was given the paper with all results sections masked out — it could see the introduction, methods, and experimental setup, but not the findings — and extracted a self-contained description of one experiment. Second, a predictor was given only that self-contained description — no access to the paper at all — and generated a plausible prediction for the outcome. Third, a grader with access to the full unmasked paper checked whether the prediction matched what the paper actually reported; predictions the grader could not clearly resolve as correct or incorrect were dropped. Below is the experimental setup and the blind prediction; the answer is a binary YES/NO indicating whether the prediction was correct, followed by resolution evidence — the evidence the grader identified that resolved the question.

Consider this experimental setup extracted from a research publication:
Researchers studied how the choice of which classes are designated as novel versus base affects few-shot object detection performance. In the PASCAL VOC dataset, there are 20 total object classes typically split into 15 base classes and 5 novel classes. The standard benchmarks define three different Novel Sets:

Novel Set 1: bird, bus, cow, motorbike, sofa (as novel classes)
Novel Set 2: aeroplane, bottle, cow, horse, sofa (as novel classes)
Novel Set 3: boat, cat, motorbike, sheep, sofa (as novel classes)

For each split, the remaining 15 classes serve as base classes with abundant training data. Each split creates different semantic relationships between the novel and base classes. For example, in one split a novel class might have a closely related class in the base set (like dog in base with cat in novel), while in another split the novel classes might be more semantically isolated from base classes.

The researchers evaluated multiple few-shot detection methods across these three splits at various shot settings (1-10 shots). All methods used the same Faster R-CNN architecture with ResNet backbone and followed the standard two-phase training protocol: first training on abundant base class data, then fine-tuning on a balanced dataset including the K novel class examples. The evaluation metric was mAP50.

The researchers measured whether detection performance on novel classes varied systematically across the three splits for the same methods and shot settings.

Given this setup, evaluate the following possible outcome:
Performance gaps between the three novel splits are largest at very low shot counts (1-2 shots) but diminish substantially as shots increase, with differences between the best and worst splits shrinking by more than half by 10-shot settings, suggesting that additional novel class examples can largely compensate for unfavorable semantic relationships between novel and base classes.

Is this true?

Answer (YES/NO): NO